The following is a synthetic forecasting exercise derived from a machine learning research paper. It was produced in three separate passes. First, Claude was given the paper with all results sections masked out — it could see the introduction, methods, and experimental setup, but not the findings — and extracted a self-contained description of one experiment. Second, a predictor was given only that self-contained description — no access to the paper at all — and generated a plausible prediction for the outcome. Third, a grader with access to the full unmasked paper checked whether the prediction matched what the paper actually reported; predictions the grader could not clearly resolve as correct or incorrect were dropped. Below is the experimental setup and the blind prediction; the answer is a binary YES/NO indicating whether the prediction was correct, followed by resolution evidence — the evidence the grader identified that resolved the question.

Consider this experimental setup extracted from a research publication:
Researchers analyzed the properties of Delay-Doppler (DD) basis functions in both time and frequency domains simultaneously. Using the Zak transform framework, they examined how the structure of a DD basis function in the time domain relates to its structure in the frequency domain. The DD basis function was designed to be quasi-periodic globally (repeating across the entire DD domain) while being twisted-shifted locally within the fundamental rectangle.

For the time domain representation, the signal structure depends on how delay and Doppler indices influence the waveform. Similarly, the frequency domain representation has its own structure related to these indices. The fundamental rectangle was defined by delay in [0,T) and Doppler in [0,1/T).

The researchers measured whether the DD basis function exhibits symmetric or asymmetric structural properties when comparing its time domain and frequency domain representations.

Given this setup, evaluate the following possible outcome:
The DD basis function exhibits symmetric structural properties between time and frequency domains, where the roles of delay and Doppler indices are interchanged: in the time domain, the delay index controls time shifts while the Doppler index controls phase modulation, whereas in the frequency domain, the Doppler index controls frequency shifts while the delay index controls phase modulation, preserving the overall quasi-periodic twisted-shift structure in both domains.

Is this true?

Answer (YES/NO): YES